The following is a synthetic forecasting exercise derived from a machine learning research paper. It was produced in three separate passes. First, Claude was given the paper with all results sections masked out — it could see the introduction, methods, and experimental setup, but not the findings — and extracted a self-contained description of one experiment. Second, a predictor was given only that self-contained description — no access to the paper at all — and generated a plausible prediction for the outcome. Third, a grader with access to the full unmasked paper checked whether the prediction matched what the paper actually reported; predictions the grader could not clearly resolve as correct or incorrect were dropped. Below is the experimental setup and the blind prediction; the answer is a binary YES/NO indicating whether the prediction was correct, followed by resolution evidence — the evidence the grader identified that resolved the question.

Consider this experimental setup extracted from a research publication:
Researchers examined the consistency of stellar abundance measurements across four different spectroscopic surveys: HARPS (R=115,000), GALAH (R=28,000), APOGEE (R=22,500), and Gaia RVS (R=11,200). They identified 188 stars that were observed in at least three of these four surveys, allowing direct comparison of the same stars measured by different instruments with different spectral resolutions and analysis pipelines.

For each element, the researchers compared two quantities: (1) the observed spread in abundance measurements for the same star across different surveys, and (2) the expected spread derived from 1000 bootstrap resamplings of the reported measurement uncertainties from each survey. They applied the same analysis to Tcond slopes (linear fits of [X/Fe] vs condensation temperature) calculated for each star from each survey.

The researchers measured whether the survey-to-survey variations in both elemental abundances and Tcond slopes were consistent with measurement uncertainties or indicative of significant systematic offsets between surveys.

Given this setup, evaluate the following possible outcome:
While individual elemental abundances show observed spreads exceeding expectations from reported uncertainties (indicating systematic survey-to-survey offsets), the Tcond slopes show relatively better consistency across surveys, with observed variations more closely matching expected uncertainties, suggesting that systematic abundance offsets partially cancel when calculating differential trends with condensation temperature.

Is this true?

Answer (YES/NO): NO